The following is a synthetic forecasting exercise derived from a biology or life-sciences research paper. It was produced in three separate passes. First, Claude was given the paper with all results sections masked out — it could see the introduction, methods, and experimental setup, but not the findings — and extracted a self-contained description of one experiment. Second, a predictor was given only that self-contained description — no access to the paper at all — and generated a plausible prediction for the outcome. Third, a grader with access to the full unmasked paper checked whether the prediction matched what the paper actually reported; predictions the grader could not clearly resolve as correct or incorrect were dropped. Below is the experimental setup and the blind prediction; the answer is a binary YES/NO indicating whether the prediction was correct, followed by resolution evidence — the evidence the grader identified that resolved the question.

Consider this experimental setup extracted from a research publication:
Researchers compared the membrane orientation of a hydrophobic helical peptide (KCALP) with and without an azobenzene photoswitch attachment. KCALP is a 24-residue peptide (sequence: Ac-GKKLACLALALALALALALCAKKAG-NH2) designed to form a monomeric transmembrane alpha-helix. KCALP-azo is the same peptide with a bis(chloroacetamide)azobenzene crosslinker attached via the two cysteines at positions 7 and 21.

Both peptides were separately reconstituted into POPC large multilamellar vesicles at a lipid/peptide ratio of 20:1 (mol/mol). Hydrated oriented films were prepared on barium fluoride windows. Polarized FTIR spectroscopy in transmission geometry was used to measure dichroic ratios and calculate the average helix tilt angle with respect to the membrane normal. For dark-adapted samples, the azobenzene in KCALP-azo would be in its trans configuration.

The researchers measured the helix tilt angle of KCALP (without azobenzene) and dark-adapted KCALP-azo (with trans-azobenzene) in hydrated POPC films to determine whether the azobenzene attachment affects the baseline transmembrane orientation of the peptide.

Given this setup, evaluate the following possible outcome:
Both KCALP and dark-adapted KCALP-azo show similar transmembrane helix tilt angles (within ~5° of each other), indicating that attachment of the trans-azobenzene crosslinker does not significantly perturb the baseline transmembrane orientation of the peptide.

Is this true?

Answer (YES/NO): NO